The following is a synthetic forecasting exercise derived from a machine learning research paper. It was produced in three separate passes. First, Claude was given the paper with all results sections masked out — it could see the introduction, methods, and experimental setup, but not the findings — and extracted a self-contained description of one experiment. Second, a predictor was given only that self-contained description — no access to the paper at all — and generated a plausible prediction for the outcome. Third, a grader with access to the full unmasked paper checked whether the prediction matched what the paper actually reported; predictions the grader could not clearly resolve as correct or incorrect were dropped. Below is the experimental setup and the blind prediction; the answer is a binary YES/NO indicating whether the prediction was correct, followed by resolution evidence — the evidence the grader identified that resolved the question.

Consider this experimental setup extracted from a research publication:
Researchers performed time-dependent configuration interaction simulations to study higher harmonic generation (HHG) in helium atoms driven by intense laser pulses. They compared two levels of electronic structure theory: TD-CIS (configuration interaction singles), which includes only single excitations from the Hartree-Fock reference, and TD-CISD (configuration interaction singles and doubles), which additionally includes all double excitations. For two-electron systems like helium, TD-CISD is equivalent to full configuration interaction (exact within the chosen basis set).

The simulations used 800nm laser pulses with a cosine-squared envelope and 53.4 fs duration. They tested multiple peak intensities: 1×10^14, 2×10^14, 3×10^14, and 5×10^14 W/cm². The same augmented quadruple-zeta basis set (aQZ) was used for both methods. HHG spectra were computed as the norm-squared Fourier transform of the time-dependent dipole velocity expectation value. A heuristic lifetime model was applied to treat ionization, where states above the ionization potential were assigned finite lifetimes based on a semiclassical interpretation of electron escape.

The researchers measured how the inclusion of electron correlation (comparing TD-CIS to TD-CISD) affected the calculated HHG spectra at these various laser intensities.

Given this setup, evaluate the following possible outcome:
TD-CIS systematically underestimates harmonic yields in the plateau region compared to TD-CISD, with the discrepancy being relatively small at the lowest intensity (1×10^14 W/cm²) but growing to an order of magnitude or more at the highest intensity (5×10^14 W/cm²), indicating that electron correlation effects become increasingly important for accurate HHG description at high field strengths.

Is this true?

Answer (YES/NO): NO